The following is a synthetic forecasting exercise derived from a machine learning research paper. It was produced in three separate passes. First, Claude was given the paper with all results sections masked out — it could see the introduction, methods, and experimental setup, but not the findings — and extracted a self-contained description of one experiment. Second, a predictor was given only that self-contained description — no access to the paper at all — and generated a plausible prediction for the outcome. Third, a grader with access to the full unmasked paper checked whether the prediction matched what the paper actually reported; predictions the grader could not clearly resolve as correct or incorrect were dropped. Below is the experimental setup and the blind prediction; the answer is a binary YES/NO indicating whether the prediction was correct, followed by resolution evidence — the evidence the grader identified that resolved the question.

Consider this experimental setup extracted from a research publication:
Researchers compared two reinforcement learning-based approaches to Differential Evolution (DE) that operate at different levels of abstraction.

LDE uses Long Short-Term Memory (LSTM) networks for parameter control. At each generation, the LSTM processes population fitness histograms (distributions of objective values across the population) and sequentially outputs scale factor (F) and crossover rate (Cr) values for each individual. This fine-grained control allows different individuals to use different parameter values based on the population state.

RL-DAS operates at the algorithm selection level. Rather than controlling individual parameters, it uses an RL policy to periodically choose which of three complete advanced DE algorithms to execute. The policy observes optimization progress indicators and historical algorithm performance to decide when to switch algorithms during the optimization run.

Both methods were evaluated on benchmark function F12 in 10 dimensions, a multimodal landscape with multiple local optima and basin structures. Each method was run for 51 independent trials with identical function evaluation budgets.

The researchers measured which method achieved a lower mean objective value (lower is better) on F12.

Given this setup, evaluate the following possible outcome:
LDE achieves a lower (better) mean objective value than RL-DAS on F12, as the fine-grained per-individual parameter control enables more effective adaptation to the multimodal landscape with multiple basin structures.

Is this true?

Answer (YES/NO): NO